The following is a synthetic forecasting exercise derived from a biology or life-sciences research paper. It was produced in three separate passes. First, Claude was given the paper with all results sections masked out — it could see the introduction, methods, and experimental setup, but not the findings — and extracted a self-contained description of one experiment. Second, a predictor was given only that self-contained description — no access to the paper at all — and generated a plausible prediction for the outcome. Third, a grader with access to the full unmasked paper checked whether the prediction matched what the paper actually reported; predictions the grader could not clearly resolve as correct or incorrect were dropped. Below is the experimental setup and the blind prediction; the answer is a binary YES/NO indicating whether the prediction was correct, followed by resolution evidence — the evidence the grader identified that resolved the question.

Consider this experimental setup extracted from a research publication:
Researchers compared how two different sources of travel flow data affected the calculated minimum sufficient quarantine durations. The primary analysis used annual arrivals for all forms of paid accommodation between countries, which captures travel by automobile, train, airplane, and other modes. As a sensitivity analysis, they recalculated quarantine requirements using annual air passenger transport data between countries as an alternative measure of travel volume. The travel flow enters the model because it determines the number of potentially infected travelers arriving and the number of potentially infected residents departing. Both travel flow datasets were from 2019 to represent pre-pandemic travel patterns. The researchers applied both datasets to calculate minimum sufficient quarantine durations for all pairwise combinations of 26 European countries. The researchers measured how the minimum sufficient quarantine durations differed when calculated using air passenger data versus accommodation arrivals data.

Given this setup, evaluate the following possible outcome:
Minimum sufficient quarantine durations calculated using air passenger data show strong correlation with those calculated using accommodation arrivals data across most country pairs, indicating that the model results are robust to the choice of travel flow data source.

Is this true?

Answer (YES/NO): NO